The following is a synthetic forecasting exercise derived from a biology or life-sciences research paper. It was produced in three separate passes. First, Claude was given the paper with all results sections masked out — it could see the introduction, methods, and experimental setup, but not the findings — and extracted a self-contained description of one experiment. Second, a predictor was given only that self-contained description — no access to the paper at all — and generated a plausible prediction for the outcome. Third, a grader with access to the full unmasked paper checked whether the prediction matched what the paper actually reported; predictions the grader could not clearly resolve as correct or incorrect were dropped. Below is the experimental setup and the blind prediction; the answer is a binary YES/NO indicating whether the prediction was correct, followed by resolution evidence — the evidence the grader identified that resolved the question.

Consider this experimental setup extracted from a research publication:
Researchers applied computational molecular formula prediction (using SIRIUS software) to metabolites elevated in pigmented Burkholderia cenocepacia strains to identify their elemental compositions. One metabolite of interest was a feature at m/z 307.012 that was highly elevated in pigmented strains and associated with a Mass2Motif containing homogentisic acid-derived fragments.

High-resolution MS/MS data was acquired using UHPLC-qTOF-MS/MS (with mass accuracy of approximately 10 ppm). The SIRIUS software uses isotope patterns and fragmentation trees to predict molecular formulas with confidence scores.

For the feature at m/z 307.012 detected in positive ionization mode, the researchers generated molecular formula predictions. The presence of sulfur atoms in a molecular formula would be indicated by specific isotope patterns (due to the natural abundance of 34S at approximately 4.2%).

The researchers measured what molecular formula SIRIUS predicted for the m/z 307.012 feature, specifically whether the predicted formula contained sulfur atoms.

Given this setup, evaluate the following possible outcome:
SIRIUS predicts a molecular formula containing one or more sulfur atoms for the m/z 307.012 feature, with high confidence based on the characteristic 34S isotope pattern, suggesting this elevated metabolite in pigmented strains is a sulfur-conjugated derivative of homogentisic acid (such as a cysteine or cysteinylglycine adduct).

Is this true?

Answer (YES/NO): NO